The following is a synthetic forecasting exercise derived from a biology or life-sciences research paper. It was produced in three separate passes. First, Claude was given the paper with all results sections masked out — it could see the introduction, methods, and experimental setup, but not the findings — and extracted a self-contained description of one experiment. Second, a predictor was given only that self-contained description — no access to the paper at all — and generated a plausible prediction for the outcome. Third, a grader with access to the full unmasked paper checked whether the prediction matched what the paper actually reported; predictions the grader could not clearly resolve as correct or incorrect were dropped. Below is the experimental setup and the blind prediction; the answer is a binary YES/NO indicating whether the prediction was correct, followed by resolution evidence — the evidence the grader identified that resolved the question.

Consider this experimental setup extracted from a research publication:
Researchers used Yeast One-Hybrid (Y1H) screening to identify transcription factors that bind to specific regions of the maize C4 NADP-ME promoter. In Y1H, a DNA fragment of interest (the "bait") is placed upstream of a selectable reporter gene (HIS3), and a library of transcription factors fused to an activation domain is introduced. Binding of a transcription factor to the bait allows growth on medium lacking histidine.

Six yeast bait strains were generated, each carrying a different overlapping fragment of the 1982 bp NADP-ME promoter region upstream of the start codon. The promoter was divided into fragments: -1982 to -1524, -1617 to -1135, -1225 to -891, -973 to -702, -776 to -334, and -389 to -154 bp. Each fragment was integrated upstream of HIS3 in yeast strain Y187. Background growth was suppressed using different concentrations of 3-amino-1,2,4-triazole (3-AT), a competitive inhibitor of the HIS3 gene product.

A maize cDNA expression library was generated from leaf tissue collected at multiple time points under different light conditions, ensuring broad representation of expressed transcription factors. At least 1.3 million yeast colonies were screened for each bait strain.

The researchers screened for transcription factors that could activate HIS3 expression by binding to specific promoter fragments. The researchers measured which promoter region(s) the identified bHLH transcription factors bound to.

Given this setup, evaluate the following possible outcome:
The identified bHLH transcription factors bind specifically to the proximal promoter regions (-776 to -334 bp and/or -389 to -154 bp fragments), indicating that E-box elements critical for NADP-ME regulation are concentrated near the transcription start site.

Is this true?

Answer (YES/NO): NO